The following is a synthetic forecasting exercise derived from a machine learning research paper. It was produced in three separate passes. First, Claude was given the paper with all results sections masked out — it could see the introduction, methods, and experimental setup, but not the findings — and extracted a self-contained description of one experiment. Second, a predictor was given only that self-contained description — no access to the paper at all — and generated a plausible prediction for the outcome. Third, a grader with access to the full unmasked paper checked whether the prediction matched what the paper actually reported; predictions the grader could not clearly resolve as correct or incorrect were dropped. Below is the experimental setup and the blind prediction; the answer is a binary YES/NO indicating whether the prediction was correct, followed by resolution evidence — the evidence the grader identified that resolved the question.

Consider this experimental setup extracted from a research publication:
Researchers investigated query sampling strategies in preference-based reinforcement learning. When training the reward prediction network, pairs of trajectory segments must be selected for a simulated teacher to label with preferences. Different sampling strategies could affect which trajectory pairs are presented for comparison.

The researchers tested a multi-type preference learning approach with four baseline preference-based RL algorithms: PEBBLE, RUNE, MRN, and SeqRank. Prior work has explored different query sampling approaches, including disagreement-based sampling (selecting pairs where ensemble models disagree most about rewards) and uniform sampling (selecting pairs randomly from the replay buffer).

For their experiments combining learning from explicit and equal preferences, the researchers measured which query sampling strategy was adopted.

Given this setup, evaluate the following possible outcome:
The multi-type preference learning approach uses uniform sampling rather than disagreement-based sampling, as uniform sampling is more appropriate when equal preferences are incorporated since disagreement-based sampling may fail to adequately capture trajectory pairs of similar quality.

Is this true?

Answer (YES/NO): YES